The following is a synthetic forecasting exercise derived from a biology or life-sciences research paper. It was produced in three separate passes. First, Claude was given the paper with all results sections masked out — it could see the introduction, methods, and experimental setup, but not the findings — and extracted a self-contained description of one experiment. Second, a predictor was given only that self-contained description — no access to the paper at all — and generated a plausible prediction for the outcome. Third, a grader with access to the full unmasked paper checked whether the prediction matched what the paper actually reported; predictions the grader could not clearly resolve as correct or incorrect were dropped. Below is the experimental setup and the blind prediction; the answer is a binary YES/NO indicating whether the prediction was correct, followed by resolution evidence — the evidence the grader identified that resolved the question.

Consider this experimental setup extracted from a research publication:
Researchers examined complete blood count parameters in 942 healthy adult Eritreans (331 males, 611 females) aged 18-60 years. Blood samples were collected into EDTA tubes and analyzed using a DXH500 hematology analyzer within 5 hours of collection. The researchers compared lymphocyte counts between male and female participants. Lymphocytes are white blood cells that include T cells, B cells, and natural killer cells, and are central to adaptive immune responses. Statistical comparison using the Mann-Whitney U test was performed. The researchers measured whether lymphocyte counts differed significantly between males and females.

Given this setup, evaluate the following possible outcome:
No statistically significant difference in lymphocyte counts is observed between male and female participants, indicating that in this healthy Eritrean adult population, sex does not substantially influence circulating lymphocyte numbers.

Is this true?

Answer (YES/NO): NO